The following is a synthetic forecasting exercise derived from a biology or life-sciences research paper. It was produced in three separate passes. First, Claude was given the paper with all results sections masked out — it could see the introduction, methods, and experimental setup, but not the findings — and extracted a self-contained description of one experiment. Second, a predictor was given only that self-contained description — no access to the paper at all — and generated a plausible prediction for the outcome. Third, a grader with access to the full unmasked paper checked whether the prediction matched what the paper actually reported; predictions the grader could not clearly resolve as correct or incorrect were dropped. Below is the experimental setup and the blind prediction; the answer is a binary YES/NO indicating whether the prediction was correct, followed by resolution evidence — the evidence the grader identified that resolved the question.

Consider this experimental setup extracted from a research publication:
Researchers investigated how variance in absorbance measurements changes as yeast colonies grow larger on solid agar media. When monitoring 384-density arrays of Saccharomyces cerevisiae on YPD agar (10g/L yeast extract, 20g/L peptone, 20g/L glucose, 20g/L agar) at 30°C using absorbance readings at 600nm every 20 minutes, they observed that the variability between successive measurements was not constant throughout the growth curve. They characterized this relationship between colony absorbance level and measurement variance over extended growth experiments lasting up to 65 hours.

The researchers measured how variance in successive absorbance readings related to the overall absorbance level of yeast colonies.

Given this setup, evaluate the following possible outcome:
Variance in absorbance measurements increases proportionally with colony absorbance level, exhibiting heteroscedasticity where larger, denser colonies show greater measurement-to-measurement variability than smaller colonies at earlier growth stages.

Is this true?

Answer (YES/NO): YES